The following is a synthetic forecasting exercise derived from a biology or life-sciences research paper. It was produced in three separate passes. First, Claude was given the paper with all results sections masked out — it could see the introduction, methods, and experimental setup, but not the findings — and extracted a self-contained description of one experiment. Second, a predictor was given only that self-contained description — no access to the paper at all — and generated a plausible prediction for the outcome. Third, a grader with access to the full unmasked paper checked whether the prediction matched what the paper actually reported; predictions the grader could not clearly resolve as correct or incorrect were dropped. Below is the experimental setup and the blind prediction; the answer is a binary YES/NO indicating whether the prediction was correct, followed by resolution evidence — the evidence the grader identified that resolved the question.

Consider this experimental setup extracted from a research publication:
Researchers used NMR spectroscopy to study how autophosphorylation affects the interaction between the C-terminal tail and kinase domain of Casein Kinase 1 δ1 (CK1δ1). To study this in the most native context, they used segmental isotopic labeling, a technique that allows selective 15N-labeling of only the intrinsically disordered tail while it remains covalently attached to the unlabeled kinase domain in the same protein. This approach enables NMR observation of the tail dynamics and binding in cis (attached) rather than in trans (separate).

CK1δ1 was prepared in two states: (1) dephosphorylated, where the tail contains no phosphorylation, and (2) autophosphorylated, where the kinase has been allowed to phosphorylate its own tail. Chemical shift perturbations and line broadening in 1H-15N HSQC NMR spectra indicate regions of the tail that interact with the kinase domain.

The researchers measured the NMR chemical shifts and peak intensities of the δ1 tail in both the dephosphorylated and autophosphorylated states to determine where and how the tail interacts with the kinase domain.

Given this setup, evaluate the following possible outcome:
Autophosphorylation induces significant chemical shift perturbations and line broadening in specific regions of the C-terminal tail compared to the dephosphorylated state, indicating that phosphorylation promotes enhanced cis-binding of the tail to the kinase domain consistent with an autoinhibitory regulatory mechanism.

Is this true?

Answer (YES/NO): YES